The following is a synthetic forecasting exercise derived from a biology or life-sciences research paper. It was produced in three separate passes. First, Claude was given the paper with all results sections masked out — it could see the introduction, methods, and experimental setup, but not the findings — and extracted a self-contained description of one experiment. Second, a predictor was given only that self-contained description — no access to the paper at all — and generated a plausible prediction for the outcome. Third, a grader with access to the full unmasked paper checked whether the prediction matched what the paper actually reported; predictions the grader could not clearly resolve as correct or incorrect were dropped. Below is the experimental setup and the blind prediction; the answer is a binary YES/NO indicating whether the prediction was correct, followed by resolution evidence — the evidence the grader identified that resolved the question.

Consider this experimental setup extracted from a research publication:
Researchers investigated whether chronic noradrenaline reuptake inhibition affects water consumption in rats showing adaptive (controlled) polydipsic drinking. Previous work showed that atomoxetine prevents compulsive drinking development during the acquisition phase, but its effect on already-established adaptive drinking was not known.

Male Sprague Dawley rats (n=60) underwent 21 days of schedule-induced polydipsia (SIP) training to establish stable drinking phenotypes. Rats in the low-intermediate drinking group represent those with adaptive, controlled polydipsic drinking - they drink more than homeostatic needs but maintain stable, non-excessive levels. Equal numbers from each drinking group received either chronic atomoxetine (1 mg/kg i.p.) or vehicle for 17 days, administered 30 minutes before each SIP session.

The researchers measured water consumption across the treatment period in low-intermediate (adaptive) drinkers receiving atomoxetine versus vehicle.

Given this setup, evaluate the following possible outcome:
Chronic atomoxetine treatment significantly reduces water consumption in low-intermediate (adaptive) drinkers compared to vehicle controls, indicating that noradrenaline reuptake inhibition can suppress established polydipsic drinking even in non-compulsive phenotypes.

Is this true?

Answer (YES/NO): NO